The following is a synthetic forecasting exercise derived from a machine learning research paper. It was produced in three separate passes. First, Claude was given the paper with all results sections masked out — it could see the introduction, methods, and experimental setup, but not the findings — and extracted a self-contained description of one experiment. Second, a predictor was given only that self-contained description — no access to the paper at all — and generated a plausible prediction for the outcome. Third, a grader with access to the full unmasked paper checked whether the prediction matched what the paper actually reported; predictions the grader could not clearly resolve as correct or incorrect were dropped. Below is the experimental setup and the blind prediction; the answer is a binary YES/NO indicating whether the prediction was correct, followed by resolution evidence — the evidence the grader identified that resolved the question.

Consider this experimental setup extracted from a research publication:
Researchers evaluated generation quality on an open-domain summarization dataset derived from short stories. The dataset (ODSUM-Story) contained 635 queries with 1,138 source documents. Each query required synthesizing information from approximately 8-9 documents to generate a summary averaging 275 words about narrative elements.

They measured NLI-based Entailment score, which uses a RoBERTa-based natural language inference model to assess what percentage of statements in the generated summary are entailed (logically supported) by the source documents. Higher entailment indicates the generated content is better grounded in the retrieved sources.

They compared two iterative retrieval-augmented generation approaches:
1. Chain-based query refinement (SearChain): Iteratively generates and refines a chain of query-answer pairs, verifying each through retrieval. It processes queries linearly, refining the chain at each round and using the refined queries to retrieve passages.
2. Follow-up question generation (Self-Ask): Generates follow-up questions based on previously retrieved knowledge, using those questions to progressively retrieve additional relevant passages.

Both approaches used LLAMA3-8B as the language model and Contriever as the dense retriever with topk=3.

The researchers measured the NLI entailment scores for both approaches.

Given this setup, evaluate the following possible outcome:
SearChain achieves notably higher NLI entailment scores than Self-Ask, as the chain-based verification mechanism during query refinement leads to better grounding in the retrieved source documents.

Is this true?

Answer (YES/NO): NO